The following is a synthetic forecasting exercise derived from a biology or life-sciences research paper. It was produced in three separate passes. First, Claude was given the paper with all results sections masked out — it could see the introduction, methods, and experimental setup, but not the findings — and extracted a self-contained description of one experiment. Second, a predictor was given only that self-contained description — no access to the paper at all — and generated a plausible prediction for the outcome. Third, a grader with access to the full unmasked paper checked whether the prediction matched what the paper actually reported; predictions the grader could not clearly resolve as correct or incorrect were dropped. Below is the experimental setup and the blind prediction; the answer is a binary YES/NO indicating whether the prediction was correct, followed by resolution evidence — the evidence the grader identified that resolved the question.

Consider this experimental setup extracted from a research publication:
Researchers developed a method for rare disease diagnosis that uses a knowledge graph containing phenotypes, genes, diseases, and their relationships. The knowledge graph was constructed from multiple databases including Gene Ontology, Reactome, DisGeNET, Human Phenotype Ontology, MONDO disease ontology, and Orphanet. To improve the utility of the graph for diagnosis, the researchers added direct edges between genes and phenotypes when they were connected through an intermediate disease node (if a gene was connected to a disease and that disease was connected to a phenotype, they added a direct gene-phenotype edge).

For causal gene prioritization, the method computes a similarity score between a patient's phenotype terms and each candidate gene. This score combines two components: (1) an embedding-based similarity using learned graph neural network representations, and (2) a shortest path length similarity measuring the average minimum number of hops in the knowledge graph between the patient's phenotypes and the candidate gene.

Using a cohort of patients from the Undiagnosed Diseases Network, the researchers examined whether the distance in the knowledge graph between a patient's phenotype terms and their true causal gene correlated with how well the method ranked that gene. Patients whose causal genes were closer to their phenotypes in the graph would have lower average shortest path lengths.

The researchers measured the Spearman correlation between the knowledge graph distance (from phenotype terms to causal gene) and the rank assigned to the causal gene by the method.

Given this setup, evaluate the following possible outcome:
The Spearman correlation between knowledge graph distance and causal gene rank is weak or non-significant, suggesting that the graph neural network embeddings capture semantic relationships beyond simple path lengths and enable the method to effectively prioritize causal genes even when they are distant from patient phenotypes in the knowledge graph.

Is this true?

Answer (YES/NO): YES